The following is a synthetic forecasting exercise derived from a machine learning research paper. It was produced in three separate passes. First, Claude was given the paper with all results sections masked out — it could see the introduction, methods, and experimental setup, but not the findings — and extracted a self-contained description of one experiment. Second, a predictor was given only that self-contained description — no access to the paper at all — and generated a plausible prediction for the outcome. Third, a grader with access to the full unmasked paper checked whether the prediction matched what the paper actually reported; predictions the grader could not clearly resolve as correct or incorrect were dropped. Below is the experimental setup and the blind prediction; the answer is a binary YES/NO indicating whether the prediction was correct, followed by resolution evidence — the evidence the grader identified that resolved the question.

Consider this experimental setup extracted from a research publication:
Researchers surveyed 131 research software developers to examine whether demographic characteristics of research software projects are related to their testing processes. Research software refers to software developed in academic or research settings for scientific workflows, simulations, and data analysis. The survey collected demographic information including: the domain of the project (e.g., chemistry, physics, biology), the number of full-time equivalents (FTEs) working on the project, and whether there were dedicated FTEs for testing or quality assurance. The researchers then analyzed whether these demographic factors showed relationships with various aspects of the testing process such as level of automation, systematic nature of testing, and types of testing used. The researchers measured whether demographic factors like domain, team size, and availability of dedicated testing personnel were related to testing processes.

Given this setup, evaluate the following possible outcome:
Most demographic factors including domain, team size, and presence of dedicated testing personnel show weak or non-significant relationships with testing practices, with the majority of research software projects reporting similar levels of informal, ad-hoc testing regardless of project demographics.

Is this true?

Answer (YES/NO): NO